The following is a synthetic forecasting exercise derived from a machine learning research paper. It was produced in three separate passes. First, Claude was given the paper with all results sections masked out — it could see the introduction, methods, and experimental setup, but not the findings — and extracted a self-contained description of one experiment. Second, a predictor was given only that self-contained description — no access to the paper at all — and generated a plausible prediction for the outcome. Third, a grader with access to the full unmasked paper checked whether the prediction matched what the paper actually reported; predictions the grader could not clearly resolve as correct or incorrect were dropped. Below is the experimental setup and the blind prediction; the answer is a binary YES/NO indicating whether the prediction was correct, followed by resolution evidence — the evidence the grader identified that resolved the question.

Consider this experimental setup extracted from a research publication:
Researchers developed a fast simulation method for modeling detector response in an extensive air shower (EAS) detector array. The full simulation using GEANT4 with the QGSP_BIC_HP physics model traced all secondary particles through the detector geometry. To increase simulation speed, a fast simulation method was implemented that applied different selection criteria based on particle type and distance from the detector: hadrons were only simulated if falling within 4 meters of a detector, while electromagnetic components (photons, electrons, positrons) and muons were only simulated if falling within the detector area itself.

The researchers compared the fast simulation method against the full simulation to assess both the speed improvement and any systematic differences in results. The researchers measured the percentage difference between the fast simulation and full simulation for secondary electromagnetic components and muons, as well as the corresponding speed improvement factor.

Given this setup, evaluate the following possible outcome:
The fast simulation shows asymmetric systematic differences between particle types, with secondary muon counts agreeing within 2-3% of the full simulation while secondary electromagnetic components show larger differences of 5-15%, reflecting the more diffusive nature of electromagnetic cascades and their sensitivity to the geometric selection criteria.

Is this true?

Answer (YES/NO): NO